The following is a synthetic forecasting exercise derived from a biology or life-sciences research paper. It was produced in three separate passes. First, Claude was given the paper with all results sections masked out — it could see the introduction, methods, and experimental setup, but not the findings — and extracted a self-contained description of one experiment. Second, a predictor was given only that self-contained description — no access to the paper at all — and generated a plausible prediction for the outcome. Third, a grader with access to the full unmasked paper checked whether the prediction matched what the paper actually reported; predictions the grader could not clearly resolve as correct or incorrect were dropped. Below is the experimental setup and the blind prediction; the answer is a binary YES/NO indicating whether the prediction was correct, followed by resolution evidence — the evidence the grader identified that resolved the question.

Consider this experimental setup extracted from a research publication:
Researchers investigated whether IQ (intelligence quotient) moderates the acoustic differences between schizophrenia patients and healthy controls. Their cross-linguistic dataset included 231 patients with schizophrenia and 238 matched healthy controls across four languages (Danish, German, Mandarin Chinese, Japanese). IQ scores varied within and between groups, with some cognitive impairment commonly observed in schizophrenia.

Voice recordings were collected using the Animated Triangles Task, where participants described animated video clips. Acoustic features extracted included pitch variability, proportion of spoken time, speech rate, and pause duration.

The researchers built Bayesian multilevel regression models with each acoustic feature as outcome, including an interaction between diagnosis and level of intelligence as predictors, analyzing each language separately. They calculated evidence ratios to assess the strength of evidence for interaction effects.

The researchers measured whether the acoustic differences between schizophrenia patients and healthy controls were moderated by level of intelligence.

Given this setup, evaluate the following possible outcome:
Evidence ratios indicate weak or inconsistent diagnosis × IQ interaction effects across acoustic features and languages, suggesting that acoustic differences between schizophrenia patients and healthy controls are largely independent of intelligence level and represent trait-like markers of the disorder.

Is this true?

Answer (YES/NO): NO